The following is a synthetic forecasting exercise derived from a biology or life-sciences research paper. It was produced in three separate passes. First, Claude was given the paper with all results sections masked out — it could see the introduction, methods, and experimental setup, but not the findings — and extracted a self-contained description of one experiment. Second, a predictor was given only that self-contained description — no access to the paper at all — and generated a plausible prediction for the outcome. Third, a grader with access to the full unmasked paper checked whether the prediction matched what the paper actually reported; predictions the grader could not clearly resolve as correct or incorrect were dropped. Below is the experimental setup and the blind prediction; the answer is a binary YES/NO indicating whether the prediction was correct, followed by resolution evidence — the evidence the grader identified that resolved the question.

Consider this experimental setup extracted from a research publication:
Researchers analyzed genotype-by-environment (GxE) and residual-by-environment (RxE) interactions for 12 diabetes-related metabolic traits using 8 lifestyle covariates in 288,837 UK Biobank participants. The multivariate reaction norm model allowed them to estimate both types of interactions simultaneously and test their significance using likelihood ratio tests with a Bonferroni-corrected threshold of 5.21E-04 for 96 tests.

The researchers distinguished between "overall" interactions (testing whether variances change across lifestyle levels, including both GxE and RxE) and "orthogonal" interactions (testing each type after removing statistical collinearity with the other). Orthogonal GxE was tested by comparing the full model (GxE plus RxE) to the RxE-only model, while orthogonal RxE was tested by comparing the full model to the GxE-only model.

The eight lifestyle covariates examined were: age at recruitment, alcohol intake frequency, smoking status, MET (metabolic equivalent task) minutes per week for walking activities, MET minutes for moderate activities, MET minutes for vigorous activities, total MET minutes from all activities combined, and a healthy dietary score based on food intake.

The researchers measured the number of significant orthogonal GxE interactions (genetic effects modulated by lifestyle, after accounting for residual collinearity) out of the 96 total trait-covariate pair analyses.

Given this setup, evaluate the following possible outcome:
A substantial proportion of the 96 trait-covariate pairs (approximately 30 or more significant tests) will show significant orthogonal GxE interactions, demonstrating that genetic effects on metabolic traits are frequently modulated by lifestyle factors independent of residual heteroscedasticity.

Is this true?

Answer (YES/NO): NO